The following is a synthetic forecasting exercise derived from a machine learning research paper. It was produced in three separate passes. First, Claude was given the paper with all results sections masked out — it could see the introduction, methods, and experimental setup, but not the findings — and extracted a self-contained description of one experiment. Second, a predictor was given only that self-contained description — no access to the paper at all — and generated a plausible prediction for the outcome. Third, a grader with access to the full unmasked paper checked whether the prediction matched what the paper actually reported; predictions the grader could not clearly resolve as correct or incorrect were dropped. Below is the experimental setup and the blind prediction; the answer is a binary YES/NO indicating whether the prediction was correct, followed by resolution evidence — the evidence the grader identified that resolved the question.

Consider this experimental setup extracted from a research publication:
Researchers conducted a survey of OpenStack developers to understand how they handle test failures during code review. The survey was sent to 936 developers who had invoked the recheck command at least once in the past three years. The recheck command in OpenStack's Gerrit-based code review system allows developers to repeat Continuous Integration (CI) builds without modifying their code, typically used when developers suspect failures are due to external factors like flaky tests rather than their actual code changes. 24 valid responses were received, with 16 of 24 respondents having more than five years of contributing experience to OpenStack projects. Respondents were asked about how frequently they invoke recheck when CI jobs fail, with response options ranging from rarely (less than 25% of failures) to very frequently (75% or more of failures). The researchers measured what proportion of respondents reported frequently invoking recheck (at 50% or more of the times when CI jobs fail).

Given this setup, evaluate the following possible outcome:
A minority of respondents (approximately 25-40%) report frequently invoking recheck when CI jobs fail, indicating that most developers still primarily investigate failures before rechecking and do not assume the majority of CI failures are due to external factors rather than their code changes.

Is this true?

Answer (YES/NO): NO